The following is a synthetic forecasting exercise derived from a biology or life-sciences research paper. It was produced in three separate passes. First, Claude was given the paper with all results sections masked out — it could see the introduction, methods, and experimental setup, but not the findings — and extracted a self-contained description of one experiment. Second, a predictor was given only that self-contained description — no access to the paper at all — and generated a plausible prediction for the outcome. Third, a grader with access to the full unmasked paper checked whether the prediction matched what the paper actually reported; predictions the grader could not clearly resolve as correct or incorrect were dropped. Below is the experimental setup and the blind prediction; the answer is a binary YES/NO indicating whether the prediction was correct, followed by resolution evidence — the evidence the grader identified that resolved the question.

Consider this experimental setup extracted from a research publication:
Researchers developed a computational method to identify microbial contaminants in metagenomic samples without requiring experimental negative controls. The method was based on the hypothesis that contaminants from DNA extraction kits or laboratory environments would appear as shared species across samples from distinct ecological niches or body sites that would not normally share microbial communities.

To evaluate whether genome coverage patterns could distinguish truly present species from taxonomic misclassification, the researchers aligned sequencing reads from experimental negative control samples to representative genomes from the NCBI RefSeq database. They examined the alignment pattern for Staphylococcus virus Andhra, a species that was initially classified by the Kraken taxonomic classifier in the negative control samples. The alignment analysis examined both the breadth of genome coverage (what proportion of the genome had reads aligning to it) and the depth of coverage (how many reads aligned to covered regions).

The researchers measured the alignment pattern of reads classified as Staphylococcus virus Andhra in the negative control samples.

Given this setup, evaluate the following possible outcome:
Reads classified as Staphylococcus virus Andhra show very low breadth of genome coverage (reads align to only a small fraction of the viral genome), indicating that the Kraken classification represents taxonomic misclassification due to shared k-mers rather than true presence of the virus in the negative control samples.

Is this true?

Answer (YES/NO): YES